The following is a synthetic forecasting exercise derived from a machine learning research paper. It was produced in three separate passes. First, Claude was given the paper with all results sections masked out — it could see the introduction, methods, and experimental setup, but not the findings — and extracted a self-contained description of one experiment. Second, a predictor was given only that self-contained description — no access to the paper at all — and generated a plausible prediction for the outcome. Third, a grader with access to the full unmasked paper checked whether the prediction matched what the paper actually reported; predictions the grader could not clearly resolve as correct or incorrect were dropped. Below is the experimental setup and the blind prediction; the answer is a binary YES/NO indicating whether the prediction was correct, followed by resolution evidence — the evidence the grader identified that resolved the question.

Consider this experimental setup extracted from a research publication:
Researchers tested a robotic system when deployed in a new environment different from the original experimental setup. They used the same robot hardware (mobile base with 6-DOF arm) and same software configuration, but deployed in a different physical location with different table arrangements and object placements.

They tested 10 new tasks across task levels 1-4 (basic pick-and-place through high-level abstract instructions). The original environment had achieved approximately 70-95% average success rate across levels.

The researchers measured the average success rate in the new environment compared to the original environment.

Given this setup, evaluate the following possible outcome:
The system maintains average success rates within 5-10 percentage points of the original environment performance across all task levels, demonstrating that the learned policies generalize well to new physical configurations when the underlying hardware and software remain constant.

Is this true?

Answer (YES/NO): YES